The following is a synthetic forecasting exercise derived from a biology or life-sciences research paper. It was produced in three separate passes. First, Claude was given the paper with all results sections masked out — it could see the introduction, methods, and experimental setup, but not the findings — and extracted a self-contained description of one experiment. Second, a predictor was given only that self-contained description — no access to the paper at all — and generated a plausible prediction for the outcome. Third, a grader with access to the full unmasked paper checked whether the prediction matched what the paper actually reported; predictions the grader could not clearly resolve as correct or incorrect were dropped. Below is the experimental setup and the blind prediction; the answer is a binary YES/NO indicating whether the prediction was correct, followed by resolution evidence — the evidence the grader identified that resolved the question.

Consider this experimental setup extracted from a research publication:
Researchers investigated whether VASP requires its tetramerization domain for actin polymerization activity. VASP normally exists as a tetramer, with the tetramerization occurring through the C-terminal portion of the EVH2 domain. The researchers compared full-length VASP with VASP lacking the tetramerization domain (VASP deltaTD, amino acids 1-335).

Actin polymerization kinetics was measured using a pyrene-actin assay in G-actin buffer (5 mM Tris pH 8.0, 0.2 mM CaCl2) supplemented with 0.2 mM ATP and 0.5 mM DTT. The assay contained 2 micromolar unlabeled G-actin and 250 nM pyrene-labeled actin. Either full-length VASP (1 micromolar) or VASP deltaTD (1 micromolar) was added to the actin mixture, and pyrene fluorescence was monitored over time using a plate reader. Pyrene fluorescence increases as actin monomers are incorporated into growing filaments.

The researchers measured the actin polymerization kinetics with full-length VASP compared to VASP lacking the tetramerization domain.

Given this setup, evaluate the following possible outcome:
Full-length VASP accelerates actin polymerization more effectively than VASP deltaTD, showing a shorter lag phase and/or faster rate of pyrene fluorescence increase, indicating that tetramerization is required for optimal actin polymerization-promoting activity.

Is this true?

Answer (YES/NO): YES